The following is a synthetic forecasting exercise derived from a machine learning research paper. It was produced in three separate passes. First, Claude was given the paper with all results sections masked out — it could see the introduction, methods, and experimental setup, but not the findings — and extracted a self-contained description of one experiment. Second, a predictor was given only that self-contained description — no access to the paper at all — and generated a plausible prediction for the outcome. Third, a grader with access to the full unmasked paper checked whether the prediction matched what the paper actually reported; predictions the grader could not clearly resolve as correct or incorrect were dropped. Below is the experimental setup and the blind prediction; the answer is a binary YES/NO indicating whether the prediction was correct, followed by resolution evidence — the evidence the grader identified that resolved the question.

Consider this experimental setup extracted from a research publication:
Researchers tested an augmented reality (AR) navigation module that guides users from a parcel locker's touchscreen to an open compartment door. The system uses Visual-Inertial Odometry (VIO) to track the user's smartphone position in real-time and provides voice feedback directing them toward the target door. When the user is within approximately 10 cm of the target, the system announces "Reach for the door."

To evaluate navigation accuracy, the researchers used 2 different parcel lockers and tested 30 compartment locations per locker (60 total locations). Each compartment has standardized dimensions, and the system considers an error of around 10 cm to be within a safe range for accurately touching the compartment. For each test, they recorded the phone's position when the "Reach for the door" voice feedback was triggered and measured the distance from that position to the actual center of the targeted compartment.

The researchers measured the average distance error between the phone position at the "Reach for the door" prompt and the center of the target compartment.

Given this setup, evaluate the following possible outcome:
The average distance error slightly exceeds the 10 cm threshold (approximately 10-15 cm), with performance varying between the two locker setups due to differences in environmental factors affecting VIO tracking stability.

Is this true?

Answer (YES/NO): NO